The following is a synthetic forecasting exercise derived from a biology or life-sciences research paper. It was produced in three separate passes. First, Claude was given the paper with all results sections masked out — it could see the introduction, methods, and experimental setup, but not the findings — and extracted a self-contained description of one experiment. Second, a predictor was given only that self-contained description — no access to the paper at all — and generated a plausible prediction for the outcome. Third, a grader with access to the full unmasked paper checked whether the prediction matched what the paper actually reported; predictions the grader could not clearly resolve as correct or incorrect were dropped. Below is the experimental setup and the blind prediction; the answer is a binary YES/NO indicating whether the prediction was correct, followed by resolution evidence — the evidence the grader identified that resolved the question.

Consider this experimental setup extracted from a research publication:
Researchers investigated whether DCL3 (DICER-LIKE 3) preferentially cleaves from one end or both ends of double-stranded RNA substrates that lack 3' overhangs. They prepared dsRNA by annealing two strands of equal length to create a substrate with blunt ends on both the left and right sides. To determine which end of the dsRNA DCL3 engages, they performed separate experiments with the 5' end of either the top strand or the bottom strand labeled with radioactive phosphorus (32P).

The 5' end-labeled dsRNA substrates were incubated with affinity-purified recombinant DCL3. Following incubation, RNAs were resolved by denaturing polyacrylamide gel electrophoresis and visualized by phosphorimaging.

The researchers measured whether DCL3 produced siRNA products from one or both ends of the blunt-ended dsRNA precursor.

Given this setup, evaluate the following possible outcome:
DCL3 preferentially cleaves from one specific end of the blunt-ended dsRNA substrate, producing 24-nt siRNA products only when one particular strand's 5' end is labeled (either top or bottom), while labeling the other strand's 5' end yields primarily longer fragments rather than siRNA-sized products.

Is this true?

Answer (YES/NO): NO